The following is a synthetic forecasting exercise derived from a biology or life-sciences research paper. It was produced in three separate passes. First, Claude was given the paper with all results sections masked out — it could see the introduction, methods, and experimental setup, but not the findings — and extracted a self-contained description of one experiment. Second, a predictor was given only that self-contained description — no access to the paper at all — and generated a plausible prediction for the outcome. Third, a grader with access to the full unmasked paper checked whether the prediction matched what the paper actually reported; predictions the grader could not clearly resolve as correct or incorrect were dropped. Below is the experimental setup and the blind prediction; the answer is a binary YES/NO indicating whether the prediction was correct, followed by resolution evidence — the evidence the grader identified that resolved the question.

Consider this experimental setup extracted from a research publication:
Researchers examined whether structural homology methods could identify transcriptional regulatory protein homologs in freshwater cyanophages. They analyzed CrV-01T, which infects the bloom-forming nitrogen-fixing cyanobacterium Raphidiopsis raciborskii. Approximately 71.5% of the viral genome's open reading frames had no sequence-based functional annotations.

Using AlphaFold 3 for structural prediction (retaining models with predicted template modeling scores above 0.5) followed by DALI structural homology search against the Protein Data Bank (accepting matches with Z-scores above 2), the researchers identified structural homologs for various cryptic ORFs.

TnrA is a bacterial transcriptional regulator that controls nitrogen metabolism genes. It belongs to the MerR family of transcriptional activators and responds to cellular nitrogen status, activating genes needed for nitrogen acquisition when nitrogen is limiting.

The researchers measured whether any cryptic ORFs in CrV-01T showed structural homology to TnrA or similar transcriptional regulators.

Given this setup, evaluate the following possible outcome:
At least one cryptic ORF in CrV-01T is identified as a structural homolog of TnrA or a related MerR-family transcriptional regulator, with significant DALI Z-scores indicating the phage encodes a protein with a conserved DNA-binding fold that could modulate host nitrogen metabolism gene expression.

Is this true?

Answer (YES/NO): YES